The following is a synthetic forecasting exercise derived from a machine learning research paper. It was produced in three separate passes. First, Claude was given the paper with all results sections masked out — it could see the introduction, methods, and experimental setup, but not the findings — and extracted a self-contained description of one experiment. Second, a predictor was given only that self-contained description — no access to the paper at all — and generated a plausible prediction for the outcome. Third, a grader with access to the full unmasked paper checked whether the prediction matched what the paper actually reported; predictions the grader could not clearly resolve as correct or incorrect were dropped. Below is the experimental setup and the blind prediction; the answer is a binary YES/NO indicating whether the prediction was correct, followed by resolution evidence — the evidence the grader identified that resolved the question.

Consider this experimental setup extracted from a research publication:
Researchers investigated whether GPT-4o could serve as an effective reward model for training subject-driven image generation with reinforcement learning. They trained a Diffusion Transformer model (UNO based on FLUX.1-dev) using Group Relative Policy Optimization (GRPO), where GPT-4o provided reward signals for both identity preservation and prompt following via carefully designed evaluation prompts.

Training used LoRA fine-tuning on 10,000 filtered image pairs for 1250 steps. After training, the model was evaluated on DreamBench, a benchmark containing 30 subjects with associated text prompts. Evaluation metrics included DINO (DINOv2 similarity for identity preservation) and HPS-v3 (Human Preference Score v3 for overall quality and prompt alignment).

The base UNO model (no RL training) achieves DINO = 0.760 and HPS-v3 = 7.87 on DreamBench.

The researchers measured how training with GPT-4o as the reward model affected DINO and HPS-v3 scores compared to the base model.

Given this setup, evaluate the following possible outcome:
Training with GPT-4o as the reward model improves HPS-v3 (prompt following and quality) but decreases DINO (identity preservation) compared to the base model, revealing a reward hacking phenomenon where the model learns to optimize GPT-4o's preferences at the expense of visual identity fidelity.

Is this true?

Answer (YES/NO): NO